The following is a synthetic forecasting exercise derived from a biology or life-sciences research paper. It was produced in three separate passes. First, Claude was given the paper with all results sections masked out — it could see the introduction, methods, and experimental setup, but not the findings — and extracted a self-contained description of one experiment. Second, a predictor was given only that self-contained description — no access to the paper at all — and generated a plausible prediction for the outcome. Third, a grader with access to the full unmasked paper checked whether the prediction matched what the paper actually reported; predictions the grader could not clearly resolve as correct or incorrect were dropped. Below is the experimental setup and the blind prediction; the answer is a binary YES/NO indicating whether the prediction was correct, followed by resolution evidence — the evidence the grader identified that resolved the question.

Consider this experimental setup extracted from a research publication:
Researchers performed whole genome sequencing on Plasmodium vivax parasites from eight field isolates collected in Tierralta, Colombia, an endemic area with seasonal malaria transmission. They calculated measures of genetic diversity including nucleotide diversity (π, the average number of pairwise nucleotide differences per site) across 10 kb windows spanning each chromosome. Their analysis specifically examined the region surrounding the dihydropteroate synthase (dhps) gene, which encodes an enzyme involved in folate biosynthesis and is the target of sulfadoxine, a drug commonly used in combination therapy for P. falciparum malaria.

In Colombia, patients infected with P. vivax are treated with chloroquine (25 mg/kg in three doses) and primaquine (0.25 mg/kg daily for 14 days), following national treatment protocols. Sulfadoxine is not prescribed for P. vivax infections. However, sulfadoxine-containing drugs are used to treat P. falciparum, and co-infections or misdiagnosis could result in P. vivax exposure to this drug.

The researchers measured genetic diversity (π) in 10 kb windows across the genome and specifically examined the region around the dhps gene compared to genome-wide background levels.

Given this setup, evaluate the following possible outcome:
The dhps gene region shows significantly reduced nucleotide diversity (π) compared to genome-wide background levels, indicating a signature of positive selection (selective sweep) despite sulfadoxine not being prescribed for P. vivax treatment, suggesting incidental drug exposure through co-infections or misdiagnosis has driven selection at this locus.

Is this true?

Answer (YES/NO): YES